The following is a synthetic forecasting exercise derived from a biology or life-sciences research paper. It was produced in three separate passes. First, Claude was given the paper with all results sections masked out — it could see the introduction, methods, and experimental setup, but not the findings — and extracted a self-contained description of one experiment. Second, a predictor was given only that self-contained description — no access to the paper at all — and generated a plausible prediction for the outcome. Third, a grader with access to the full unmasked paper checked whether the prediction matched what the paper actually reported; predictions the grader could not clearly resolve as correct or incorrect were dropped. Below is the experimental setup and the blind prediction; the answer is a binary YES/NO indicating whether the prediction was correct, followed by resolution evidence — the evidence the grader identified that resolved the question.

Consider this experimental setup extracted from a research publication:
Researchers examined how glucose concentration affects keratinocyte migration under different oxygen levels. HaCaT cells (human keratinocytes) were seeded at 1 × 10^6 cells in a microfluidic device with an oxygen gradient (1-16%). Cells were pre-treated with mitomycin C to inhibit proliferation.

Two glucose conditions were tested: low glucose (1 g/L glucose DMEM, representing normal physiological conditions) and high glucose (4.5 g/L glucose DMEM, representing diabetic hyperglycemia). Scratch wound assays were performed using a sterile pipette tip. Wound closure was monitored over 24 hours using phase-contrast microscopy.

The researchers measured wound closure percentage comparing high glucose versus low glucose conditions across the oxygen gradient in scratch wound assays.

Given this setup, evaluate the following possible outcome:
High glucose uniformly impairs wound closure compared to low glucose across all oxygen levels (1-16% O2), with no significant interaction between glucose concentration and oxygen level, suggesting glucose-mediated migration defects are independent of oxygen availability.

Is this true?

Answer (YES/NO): NO